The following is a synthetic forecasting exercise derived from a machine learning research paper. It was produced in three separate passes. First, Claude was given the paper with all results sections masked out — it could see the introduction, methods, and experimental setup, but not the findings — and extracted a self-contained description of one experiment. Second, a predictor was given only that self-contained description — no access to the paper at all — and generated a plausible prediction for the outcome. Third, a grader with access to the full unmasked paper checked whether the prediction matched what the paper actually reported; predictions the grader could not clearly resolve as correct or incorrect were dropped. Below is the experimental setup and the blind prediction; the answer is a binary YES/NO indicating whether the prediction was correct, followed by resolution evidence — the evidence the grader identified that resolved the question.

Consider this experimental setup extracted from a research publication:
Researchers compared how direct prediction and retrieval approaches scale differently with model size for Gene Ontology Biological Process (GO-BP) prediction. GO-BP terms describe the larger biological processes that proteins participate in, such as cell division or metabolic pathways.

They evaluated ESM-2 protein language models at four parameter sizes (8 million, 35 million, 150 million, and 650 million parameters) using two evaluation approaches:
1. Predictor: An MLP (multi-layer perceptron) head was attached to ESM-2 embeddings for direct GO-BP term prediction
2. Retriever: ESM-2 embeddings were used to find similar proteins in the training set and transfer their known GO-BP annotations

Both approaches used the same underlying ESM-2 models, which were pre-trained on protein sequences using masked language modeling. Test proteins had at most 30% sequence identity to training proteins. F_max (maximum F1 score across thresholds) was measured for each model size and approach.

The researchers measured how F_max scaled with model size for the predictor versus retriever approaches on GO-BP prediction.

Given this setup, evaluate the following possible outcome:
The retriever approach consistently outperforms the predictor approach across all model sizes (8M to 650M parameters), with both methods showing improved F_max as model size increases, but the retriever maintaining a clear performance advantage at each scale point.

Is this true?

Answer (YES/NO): NO